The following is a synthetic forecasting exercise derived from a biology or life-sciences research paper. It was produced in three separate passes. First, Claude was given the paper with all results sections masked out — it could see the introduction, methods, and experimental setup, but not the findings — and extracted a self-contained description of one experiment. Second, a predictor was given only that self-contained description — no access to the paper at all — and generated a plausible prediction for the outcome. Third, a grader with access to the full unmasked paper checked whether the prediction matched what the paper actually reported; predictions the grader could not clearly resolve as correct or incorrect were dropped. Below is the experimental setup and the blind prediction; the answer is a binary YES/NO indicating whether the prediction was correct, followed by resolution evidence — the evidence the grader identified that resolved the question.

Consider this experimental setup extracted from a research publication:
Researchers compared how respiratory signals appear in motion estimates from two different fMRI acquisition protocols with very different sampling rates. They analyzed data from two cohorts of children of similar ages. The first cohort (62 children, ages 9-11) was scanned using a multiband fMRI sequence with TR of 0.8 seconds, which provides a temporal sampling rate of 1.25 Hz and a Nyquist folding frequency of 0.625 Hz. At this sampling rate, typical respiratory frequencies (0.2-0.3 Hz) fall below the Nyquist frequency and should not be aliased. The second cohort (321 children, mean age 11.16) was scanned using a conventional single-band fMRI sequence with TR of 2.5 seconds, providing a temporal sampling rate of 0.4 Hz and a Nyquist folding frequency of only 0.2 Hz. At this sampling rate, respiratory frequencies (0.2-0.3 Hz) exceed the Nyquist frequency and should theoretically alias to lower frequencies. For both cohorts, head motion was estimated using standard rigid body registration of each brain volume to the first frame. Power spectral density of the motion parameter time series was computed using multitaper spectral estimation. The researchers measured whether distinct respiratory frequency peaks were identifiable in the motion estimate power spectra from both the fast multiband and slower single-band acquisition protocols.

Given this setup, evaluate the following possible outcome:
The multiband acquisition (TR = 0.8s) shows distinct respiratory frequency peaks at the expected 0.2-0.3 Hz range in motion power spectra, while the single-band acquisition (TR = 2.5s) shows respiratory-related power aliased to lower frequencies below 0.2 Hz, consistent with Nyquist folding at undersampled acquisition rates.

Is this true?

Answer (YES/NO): YES